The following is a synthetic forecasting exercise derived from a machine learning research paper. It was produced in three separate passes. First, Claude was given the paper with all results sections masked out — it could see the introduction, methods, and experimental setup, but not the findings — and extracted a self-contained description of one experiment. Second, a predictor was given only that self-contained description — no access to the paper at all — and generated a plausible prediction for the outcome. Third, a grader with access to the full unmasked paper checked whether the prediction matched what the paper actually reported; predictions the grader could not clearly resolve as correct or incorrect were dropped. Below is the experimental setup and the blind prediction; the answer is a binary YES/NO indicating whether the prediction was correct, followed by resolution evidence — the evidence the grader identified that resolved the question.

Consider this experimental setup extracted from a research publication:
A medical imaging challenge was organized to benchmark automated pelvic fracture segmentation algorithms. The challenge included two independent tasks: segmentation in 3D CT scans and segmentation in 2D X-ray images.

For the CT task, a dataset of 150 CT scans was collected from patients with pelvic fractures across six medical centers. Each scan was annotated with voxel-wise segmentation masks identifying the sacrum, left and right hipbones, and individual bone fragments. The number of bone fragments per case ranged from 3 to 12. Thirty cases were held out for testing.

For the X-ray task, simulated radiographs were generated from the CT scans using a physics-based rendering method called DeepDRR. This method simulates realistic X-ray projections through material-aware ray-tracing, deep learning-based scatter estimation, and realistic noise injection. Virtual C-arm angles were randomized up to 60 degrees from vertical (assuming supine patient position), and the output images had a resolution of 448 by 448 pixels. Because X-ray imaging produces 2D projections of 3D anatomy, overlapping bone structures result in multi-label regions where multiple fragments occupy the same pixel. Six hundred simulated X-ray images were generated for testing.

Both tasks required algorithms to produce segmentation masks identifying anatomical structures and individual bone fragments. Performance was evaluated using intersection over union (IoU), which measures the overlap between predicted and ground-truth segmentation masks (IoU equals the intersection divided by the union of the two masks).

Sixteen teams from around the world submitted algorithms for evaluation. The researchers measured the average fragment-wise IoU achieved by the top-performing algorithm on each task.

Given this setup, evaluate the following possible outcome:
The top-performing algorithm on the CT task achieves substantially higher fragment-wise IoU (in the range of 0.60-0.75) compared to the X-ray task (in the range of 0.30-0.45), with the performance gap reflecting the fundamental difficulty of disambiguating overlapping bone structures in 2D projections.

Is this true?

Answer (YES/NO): NO